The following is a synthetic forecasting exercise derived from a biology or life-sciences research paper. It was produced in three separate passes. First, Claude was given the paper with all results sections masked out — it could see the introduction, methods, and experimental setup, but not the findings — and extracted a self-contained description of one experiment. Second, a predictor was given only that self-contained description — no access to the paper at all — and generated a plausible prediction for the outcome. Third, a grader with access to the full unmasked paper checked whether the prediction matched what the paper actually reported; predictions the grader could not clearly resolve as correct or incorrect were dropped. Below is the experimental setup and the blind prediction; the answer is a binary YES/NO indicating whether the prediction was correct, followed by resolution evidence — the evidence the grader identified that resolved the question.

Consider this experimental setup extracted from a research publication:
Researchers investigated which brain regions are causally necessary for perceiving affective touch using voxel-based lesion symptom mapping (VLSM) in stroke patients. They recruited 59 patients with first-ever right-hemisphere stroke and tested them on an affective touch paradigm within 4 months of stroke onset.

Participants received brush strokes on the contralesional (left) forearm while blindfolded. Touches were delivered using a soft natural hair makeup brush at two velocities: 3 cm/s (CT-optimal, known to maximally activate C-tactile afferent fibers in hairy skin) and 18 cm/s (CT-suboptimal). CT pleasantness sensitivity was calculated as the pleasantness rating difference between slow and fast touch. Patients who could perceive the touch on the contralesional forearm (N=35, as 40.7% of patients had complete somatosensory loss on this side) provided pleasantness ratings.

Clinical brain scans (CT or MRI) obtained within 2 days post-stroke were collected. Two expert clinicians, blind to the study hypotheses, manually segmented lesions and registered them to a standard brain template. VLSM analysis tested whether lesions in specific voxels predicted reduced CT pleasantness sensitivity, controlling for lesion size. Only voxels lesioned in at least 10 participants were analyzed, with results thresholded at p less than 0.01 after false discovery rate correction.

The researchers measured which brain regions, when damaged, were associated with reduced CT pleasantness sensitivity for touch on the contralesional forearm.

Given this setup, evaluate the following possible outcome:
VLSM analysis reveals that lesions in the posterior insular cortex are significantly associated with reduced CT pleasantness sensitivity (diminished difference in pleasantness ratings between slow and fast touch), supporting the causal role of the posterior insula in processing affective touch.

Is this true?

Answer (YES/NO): YES